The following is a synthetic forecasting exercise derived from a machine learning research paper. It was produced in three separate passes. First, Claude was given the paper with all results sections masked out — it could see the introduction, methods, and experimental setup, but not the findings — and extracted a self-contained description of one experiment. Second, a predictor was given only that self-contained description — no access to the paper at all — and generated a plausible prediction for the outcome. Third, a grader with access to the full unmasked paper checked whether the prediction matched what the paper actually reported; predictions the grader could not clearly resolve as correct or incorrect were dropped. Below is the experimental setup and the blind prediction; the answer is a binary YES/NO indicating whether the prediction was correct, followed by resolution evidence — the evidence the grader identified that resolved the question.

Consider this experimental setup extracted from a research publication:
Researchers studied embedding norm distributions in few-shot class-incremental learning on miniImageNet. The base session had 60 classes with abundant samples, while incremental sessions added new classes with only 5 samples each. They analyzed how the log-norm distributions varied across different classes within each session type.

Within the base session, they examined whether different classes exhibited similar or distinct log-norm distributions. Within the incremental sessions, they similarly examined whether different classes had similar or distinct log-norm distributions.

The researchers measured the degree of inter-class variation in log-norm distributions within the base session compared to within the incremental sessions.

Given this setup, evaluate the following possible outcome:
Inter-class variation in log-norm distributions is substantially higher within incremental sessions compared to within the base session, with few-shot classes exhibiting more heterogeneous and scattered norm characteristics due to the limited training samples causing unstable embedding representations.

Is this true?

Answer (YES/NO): NO